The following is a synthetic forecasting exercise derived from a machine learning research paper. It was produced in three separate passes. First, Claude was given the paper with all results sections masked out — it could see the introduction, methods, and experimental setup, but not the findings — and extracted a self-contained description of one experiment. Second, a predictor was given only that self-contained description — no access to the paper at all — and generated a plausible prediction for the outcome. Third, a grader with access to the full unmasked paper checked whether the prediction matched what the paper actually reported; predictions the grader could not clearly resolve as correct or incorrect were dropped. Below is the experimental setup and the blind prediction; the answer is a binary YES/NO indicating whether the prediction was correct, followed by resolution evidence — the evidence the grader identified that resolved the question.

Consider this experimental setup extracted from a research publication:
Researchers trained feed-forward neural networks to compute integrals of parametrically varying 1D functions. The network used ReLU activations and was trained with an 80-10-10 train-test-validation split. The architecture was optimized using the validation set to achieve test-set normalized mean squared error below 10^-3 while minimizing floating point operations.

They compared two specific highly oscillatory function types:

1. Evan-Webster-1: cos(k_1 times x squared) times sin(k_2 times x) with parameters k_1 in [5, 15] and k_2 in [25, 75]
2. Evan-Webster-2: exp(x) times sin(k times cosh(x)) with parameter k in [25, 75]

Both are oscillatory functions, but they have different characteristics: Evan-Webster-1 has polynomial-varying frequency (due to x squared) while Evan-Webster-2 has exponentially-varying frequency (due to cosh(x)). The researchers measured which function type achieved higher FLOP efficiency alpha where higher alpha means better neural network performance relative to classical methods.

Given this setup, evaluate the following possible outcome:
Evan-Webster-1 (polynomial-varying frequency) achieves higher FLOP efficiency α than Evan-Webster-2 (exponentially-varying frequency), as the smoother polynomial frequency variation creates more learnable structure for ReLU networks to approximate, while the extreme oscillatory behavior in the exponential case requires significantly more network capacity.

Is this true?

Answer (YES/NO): NO